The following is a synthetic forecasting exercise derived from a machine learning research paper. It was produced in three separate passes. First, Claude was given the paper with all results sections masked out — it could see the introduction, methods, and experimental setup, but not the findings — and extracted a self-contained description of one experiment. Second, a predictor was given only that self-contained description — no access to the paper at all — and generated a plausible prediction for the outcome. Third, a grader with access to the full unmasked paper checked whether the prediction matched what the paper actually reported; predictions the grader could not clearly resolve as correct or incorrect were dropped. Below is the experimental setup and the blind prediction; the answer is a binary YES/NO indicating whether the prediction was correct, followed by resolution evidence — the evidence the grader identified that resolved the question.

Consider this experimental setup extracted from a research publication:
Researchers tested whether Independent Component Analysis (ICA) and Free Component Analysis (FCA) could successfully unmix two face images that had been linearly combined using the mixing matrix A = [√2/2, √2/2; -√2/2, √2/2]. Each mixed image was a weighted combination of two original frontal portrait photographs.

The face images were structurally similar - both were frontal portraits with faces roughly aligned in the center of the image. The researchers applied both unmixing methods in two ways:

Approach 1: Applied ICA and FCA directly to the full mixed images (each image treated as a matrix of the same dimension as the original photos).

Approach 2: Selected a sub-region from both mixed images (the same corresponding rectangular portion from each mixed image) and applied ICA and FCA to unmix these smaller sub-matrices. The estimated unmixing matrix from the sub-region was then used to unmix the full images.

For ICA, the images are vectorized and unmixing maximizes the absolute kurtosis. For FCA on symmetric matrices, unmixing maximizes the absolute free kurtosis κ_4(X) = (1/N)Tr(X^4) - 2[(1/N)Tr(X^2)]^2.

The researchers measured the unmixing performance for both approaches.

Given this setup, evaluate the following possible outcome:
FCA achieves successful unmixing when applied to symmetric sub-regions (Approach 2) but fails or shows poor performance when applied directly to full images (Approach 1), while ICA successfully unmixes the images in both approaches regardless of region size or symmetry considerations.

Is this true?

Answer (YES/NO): NO